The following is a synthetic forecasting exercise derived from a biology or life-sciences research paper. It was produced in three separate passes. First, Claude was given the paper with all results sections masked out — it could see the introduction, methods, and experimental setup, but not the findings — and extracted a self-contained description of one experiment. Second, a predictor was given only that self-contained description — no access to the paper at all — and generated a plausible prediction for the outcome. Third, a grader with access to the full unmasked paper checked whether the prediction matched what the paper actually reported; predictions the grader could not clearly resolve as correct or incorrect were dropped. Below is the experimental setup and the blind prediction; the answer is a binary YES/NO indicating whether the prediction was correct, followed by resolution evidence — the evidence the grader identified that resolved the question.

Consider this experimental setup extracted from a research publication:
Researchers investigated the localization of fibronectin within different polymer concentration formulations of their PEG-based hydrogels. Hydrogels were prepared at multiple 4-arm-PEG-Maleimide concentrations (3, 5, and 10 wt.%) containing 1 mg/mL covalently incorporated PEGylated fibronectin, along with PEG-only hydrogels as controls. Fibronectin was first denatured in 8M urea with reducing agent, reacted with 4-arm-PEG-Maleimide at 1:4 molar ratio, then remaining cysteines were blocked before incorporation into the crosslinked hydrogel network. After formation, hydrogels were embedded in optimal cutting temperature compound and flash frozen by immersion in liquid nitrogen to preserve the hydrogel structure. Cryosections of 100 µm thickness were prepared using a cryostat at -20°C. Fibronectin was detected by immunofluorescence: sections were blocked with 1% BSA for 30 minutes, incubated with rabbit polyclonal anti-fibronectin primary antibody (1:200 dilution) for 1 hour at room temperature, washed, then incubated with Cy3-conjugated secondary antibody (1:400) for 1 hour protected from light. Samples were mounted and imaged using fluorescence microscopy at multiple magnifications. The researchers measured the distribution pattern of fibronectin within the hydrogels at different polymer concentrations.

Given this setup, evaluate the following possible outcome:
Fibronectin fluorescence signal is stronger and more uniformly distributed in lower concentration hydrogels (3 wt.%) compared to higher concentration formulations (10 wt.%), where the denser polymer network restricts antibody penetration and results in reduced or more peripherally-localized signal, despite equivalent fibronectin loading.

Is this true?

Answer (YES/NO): NO